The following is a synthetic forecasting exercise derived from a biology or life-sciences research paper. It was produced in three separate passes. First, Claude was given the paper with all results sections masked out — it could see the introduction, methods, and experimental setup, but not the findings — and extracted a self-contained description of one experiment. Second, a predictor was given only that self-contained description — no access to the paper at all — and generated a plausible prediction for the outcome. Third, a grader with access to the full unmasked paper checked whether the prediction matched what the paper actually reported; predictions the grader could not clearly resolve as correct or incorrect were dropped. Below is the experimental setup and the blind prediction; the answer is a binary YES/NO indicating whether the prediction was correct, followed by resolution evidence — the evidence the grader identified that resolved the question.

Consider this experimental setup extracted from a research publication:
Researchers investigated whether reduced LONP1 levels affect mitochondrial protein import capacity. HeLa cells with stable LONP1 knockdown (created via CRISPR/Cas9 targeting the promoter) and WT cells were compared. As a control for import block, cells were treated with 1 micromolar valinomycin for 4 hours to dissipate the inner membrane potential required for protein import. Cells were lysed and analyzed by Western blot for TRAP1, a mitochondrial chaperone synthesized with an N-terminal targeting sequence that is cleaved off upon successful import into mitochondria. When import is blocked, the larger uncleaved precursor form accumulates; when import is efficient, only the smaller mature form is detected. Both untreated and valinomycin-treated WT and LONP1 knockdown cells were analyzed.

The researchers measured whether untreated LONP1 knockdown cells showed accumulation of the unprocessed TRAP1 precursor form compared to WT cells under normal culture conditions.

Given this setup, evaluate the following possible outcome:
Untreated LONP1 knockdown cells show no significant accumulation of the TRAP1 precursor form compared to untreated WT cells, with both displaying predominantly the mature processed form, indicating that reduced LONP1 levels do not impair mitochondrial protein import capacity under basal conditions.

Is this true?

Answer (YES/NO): YES